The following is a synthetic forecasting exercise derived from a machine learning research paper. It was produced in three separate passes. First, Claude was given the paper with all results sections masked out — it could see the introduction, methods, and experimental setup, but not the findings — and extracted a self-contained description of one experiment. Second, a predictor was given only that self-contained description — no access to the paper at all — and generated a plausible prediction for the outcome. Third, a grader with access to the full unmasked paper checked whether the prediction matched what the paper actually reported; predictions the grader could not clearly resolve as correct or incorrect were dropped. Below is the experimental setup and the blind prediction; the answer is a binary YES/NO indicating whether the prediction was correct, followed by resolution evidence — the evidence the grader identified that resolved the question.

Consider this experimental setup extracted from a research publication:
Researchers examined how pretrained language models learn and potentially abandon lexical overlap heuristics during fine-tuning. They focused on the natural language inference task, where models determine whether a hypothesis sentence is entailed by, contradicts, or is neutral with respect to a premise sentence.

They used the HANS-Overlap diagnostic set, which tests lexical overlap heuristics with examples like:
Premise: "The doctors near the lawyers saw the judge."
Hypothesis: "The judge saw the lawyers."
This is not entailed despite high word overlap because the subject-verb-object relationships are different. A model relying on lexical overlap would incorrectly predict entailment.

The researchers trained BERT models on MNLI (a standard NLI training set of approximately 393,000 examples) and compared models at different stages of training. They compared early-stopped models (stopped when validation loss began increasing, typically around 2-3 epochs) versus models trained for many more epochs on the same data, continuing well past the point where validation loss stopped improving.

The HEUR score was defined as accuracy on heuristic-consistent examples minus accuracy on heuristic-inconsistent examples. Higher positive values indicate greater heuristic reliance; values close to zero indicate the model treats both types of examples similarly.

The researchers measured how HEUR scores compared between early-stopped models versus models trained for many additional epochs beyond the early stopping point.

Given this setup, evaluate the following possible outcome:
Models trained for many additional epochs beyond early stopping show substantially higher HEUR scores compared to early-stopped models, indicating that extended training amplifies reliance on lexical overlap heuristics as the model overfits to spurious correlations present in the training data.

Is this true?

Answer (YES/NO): NO